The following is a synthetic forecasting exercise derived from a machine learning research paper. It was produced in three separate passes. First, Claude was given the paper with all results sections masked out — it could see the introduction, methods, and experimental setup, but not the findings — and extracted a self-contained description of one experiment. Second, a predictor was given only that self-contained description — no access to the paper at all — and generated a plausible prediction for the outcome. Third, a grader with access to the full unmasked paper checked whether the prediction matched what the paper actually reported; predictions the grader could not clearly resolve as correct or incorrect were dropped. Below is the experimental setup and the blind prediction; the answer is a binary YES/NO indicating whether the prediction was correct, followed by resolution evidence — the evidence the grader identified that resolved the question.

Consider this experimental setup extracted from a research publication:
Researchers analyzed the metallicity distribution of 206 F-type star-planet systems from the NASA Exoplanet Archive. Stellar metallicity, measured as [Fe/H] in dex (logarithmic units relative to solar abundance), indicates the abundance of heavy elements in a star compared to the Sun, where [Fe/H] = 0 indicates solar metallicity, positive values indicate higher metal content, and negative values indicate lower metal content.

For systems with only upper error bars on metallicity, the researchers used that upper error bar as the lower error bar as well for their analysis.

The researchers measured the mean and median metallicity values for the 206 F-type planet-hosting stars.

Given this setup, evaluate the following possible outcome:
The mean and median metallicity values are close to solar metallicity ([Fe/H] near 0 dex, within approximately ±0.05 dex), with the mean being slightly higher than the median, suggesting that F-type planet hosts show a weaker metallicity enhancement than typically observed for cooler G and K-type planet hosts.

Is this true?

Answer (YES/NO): NO